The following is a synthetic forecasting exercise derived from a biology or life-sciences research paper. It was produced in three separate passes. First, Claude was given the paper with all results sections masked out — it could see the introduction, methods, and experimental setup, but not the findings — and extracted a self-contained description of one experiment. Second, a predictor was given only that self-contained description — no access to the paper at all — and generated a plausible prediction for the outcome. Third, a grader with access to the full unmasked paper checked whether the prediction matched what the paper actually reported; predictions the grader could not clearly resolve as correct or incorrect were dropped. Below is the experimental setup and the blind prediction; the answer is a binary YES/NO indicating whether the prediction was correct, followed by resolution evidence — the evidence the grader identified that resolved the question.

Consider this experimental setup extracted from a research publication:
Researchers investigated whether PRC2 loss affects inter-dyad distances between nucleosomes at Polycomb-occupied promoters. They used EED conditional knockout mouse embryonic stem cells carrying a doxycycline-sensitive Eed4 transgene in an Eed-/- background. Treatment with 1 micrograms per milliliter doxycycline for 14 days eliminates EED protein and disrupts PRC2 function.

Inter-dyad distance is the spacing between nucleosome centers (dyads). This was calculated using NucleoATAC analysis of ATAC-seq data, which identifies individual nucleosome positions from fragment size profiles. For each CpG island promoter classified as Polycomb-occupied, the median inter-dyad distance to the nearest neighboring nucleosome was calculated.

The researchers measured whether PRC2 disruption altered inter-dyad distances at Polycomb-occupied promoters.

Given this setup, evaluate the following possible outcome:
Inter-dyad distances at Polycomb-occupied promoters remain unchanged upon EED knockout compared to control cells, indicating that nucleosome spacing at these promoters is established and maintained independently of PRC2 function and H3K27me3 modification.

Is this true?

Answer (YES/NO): YES